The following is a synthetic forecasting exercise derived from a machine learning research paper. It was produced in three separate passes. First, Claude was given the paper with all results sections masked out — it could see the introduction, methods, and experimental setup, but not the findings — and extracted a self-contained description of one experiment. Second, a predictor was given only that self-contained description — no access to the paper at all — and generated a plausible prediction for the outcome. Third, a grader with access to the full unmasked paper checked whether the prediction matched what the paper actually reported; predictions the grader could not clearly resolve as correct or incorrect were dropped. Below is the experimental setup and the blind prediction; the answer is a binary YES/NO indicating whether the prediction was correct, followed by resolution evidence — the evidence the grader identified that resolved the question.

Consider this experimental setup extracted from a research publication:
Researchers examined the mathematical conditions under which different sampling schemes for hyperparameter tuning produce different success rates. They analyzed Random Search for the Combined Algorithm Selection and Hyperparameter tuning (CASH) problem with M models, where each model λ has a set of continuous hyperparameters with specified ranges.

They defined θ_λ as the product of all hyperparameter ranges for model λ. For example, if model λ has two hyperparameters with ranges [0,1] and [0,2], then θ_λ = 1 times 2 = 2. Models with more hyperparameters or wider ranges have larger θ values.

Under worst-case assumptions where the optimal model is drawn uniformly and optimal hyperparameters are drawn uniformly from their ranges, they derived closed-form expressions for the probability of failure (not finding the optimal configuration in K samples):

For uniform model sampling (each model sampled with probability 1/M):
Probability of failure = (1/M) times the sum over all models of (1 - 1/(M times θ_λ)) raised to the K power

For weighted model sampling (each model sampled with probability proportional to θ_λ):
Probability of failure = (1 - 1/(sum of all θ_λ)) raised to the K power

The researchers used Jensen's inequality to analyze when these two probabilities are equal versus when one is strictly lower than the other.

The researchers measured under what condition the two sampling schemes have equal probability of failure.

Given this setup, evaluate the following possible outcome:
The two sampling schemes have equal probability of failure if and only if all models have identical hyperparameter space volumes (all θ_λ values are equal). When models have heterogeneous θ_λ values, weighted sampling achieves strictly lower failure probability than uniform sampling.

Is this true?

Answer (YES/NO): YES